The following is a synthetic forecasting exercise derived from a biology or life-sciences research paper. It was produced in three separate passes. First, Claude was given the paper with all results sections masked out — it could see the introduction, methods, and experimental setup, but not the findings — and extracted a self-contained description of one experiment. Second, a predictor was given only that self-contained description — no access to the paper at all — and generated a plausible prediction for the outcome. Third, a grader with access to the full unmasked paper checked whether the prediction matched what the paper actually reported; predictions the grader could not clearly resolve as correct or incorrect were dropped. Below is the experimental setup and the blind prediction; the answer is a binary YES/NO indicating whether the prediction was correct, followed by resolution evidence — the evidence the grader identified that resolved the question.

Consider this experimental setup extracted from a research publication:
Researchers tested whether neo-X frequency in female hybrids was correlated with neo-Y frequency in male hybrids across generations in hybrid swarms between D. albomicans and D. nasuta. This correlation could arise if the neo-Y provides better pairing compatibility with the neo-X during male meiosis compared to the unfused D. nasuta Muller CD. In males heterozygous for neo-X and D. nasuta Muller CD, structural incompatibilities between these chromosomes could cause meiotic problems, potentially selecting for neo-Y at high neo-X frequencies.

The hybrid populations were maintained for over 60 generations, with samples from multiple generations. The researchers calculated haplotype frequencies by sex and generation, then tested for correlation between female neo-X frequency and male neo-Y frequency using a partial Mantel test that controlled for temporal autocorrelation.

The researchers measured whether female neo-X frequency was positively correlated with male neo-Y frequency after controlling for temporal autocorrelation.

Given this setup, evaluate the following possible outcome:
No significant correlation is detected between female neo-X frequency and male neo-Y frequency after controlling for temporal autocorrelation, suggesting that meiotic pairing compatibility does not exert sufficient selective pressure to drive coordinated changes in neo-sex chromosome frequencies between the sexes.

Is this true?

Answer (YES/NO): YES